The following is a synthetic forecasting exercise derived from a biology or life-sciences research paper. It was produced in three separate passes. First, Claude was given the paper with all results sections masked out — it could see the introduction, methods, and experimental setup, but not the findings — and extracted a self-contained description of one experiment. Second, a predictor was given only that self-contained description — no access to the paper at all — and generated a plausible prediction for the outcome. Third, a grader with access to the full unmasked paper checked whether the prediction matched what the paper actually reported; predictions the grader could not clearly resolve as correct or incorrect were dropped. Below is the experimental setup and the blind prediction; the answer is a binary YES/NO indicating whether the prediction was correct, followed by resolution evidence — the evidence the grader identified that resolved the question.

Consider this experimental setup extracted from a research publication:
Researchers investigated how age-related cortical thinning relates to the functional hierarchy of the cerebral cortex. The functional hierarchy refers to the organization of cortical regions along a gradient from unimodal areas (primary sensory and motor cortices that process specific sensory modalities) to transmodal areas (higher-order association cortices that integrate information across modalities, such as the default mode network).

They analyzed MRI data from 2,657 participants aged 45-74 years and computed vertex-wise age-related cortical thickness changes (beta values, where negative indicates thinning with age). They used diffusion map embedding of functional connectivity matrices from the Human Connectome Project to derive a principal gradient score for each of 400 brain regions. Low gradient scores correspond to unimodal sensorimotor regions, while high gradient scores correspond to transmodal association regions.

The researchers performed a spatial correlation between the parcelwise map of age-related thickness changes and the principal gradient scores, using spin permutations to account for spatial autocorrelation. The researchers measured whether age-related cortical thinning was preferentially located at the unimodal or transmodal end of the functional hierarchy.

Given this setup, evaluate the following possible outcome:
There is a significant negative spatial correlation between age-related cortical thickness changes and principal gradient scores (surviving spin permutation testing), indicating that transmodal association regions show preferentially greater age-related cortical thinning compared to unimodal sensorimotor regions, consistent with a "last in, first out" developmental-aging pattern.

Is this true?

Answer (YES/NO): NO